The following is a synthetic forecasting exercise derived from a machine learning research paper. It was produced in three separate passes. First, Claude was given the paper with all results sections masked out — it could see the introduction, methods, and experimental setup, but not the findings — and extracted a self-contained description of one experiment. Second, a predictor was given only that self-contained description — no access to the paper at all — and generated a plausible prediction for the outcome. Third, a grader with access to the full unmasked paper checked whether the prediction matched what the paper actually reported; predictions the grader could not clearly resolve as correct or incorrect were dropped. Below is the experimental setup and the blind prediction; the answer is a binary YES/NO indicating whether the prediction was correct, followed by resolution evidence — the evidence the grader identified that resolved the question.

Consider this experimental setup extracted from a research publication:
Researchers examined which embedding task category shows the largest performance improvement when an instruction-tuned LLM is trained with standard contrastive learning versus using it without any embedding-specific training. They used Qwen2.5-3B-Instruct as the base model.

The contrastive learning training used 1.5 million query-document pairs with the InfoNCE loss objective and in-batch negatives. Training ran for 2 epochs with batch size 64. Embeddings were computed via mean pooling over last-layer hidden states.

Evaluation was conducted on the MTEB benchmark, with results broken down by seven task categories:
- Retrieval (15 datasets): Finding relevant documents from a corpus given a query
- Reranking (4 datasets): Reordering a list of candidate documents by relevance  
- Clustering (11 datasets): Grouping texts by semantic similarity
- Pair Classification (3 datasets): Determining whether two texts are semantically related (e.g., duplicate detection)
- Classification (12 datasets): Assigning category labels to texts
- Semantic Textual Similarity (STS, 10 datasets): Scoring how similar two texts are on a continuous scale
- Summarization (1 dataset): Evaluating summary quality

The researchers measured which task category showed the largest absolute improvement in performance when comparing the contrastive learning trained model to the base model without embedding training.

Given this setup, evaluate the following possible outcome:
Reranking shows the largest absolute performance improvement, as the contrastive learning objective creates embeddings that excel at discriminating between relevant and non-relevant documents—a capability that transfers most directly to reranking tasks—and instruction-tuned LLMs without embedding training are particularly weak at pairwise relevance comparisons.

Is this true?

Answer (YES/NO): NO